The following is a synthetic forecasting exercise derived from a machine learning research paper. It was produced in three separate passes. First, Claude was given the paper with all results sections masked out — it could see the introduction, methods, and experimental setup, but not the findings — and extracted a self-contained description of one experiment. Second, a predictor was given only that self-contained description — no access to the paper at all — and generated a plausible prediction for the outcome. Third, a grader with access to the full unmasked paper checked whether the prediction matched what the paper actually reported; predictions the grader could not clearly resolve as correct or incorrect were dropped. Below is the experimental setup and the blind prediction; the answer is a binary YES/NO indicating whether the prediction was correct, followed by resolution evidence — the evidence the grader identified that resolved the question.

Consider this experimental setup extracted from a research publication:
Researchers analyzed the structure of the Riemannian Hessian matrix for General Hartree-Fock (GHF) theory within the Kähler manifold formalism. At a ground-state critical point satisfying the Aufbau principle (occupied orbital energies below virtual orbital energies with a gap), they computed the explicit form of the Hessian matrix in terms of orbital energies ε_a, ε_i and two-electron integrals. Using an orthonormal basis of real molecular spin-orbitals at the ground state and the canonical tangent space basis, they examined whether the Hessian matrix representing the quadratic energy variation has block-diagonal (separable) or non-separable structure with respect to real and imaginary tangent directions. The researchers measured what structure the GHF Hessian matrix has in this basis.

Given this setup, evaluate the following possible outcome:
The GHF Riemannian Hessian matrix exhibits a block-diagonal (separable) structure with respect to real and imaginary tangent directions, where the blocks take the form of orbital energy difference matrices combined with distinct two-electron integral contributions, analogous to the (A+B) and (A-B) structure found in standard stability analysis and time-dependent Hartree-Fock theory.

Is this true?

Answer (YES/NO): YES